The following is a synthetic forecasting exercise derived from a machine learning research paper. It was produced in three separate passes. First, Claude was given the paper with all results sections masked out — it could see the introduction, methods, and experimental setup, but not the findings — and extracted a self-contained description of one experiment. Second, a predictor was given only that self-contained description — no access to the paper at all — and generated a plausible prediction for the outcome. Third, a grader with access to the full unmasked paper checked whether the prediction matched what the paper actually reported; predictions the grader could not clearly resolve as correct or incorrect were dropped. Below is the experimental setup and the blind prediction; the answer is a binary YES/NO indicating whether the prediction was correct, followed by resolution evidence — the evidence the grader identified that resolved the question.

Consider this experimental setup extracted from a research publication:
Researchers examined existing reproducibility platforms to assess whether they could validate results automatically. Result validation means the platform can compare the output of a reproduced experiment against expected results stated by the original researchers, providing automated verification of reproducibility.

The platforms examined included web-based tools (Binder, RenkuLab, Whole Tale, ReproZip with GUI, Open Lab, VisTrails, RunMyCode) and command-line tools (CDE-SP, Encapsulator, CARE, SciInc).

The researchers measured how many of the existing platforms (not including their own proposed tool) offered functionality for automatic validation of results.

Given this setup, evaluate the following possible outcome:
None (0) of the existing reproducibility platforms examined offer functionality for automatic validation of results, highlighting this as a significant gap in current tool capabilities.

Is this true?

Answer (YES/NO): YES